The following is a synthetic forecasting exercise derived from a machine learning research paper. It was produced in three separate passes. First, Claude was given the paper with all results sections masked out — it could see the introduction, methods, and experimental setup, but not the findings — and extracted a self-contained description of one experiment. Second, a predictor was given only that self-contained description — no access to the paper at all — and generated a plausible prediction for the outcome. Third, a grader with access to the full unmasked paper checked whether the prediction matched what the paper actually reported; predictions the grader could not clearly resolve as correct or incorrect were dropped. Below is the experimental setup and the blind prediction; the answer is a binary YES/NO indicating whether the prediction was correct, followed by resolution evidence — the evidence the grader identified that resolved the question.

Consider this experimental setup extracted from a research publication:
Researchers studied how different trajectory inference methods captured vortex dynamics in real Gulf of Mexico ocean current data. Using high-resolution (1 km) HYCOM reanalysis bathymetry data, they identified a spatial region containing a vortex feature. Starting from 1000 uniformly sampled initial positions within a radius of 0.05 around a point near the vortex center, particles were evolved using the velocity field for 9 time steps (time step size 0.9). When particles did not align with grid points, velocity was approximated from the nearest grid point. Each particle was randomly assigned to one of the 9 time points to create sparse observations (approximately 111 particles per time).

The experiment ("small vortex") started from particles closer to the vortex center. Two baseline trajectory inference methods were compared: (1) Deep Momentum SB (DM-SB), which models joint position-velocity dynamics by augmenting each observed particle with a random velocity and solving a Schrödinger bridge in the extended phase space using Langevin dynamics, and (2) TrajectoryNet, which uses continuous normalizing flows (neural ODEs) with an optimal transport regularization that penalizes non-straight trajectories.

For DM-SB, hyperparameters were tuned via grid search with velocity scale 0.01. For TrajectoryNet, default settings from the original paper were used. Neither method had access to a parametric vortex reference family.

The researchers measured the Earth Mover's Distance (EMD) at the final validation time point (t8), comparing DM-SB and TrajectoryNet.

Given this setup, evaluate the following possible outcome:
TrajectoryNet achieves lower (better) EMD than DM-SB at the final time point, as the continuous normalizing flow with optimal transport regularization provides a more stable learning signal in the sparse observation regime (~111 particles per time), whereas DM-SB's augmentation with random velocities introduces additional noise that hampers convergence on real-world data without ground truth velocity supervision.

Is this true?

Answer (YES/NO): NO